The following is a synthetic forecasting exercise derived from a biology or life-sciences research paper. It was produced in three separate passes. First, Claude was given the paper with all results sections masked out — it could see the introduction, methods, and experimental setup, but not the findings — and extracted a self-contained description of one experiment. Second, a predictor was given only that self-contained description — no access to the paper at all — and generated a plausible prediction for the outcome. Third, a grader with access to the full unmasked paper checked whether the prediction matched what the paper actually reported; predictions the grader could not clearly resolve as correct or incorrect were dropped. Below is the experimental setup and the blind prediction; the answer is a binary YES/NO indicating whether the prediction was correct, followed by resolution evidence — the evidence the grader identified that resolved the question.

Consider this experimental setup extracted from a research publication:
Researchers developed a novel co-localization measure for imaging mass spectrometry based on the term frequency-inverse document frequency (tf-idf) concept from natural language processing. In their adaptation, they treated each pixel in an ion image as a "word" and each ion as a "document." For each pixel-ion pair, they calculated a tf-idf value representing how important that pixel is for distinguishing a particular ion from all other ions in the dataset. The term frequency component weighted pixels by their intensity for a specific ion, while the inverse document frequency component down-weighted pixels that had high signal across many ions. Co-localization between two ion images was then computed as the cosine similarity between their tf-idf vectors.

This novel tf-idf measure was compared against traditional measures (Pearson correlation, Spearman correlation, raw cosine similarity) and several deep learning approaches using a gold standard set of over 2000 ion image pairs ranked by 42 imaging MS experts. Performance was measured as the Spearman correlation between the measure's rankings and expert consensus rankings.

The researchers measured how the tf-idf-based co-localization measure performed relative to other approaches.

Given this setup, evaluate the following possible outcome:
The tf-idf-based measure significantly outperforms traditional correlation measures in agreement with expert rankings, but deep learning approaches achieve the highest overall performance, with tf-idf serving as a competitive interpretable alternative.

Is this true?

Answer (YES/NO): NO